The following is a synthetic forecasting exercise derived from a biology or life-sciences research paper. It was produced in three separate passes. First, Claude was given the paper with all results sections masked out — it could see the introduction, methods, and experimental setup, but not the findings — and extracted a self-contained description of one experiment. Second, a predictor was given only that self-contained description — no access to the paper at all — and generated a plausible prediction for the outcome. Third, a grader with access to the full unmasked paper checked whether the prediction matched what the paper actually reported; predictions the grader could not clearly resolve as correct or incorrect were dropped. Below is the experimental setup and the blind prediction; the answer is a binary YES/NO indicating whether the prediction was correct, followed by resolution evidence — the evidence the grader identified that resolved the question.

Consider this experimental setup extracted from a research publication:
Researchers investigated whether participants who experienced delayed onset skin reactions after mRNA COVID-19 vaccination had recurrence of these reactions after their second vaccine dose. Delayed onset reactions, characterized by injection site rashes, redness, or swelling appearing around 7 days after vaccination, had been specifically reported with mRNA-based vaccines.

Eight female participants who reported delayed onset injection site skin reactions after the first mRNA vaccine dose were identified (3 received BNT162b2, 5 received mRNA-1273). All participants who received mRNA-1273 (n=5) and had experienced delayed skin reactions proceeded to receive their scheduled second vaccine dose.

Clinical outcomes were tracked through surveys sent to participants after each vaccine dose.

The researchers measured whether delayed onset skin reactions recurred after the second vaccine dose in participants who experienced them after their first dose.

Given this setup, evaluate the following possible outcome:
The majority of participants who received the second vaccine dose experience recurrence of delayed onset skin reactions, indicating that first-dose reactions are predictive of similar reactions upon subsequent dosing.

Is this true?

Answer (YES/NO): NO